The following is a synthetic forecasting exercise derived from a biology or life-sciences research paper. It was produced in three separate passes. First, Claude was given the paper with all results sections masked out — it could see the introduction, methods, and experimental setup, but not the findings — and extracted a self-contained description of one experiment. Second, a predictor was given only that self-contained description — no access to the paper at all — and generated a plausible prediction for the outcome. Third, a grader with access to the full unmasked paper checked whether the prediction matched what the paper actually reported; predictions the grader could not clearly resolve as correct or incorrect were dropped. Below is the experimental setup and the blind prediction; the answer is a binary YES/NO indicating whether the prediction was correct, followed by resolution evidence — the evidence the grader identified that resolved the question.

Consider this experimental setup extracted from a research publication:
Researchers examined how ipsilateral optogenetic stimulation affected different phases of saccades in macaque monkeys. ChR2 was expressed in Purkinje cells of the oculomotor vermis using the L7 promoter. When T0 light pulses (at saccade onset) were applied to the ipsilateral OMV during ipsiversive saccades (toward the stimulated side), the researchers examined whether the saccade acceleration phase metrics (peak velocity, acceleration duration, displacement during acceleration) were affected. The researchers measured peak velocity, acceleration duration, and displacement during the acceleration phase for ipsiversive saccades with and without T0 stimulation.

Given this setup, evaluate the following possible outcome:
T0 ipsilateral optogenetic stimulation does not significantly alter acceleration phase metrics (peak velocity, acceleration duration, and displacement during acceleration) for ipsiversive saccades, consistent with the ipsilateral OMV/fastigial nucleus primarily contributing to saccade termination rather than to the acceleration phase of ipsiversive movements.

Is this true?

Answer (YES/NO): YES